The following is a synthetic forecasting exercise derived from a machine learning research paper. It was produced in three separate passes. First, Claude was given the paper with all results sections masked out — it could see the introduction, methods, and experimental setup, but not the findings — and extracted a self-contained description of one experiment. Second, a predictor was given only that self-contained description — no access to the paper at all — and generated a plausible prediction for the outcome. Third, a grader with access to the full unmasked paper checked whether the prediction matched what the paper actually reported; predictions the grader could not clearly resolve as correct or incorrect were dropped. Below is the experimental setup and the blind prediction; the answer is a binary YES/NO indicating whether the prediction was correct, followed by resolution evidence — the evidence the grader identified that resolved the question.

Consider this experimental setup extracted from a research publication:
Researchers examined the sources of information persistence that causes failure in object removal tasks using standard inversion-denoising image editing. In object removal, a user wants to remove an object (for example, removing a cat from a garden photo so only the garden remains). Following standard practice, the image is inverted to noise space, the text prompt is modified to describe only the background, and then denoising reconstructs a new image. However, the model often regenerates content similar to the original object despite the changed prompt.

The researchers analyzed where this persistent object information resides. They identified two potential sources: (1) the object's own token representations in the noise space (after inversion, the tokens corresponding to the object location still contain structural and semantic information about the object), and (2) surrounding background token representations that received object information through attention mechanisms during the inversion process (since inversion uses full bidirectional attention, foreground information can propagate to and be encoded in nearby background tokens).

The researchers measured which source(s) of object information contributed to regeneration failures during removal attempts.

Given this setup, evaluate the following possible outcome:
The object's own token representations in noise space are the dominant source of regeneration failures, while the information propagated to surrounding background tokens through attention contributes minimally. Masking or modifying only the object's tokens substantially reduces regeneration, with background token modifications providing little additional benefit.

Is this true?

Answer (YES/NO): YES